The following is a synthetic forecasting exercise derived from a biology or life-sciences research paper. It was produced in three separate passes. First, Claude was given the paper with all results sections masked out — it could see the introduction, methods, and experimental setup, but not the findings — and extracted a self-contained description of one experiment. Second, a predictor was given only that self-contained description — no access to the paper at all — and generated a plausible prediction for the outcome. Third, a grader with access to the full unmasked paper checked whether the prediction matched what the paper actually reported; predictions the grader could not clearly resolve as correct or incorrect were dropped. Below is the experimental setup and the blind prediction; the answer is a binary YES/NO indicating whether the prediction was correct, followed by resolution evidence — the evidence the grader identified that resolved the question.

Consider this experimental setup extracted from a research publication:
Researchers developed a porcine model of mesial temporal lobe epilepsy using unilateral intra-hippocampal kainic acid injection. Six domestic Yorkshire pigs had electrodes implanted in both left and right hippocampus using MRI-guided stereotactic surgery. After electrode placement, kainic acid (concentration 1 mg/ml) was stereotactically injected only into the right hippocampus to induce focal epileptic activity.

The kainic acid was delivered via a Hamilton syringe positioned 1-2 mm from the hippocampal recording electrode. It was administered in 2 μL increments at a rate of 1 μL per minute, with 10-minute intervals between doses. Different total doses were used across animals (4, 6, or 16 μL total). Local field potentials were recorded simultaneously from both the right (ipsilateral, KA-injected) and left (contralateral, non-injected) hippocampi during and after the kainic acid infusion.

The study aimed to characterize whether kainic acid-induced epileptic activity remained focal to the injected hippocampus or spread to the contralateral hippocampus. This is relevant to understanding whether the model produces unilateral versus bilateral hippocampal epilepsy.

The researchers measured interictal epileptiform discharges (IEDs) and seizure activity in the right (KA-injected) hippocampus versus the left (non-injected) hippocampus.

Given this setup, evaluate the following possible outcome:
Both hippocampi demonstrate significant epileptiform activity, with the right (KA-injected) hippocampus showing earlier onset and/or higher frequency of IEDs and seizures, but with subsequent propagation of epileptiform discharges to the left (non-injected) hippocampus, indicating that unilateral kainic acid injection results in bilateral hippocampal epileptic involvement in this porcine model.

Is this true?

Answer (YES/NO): YES